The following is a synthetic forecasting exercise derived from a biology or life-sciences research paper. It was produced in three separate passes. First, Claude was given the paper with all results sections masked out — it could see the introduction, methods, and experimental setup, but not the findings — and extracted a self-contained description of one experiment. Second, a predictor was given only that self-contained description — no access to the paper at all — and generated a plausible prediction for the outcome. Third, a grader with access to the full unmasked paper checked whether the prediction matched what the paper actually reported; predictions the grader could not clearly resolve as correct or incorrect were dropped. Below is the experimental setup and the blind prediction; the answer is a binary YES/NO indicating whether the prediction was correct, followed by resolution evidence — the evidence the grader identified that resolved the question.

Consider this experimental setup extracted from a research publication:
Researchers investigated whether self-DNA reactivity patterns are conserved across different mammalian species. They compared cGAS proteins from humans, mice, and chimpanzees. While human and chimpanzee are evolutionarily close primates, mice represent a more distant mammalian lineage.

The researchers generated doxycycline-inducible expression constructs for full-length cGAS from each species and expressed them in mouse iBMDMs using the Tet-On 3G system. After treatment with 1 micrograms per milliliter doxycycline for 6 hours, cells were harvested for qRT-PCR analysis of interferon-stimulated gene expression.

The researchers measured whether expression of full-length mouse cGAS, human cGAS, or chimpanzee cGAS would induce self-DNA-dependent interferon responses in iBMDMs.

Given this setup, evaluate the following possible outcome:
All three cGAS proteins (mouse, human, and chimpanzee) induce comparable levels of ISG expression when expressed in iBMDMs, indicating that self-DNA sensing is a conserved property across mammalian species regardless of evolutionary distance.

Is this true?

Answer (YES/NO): NO